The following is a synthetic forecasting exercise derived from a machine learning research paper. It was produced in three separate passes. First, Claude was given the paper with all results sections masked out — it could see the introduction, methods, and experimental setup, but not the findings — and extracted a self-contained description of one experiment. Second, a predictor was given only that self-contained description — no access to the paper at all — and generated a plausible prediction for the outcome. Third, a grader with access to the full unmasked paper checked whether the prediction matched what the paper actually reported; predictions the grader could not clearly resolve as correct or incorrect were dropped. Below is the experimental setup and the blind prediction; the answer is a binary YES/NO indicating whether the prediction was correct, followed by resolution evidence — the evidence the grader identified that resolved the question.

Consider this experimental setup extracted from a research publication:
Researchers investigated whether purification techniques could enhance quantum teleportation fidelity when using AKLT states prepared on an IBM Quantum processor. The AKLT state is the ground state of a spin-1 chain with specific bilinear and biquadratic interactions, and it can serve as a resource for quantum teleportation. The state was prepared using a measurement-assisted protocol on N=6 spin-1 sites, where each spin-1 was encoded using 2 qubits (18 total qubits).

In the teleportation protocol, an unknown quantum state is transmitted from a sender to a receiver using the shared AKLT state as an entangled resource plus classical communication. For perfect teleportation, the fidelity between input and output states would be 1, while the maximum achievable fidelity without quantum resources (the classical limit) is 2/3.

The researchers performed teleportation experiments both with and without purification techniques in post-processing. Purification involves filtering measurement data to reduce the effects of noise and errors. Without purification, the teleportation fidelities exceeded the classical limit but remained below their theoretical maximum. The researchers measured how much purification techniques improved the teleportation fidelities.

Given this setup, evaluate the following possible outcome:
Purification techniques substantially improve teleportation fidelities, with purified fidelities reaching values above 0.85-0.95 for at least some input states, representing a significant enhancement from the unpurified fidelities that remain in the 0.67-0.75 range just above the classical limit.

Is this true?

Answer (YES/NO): NO